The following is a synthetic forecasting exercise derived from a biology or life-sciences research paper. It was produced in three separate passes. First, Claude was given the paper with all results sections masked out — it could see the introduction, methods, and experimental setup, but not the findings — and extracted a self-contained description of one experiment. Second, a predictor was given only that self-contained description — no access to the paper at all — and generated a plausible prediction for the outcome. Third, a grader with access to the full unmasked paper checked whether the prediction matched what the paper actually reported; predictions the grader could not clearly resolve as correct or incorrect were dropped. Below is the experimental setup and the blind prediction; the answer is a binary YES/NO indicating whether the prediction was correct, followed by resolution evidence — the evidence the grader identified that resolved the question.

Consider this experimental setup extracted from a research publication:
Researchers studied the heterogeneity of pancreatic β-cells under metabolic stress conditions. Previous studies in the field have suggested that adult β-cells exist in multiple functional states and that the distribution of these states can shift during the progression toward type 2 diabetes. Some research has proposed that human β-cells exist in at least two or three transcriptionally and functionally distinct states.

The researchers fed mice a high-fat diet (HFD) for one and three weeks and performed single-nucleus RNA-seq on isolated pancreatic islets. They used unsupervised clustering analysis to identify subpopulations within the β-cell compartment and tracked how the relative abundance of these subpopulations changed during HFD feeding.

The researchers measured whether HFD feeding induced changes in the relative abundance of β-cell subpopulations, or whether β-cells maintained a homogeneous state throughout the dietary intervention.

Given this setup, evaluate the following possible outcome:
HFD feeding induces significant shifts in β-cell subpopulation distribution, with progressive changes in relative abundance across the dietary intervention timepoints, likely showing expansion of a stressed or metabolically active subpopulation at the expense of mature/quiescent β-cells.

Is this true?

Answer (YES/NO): YES